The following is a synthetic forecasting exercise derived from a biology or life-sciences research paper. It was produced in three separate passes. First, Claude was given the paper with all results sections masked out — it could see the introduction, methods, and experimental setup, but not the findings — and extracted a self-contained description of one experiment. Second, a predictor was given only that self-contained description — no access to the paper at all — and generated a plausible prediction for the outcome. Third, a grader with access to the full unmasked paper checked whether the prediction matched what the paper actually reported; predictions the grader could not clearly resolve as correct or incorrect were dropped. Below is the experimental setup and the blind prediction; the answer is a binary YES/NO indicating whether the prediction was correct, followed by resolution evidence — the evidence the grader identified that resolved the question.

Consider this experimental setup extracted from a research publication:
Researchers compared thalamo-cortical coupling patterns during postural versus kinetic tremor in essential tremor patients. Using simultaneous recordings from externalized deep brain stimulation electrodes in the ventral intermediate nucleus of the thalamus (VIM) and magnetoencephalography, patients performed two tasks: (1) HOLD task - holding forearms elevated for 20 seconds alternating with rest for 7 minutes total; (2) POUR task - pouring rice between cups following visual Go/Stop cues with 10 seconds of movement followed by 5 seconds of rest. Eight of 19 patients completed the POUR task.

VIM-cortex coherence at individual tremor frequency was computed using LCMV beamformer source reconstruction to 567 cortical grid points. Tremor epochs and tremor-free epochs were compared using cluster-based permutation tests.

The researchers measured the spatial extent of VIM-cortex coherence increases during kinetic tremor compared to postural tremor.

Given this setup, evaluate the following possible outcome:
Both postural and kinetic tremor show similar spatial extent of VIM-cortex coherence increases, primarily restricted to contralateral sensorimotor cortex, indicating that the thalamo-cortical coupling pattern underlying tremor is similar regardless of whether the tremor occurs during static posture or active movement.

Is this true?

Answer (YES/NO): NO